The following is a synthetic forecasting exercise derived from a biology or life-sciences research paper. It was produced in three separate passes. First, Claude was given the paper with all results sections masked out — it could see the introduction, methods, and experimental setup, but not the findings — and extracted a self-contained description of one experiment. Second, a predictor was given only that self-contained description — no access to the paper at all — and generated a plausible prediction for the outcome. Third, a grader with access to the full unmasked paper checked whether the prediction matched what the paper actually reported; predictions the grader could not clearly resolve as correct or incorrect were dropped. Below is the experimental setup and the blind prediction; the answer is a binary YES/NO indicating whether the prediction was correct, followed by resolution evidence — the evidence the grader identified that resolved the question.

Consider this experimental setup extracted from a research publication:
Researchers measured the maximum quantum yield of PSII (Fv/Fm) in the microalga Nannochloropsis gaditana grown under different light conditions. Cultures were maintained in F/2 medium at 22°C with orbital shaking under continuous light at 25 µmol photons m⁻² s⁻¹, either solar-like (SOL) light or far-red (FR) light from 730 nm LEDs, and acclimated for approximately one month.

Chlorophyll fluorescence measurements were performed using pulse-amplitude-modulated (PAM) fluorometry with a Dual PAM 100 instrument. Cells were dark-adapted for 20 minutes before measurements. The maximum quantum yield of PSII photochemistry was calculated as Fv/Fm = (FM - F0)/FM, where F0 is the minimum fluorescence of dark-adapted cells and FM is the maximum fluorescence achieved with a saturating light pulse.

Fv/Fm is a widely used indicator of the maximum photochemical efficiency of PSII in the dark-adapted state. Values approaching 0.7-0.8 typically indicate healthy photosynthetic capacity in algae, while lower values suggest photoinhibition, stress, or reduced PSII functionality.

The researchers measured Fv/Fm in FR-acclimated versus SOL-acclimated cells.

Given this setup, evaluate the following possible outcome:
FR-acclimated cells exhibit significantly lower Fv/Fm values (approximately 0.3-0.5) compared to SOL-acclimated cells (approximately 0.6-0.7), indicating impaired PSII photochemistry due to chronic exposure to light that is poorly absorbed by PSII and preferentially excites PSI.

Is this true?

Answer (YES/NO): NO